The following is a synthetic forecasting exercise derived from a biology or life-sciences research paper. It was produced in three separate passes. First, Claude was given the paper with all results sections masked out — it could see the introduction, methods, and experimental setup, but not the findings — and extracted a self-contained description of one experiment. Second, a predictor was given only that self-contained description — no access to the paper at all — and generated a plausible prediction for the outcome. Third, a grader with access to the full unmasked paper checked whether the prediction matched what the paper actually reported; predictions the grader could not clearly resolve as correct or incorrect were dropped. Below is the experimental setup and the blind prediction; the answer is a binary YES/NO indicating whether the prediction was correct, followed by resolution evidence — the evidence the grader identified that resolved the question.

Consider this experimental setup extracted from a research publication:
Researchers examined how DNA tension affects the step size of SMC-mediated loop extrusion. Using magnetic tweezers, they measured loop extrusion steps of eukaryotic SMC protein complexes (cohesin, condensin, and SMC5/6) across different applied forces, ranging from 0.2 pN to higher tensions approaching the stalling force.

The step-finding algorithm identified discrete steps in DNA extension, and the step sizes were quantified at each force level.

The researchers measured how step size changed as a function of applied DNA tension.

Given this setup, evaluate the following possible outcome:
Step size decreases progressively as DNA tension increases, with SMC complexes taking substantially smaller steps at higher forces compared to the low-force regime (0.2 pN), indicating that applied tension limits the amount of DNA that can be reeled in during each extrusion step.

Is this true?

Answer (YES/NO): YES